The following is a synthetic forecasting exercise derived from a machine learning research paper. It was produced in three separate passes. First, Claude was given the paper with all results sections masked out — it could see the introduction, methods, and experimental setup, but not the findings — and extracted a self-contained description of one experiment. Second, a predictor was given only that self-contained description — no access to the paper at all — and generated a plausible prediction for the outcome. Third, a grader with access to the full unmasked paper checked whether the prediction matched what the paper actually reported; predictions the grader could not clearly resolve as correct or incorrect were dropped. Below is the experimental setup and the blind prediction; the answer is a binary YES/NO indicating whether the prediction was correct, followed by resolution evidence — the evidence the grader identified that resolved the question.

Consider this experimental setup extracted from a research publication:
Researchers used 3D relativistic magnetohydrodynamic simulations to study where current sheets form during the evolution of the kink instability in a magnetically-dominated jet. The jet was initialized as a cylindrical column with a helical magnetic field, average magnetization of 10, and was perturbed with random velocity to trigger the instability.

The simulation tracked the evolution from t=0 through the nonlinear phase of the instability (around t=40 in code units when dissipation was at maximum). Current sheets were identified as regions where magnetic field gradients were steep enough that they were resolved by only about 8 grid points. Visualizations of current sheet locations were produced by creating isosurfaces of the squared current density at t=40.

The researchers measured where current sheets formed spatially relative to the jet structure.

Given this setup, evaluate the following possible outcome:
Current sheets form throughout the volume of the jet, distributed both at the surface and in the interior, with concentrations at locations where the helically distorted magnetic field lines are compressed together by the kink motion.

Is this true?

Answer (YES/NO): NO